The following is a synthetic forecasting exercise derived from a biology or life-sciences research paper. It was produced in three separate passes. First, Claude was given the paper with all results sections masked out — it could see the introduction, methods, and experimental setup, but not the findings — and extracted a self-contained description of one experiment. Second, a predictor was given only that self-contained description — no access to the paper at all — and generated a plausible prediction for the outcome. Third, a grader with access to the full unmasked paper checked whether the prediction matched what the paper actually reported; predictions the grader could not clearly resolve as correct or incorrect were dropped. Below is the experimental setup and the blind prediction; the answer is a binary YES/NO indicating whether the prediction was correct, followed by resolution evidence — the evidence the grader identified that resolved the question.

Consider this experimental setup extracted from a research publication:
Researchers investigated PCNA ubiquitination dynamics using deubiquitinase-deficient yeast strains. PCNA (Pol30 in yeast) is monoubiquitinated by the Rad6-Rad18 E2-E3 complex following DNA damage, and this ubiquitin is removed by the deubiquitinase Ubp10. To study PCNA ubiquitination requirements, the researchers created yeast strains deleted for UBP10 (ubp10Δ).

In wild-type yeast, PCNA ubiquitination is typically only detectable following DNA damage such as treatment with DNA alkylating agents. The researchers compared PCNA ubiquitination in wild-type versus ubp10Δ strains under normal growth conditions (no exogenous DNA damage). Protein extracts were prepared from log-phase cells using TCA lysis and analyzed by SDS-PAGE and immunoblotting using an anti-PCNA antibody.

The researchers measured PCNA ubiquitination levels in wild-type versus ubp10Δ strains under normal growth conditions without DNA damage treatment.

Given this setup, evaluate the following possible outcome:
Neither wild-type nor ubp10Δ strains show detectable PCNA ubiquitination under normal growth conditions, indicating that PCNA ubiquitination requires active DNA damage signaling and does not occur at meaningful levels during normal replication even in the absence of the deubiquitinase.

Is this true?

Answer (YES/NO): NO